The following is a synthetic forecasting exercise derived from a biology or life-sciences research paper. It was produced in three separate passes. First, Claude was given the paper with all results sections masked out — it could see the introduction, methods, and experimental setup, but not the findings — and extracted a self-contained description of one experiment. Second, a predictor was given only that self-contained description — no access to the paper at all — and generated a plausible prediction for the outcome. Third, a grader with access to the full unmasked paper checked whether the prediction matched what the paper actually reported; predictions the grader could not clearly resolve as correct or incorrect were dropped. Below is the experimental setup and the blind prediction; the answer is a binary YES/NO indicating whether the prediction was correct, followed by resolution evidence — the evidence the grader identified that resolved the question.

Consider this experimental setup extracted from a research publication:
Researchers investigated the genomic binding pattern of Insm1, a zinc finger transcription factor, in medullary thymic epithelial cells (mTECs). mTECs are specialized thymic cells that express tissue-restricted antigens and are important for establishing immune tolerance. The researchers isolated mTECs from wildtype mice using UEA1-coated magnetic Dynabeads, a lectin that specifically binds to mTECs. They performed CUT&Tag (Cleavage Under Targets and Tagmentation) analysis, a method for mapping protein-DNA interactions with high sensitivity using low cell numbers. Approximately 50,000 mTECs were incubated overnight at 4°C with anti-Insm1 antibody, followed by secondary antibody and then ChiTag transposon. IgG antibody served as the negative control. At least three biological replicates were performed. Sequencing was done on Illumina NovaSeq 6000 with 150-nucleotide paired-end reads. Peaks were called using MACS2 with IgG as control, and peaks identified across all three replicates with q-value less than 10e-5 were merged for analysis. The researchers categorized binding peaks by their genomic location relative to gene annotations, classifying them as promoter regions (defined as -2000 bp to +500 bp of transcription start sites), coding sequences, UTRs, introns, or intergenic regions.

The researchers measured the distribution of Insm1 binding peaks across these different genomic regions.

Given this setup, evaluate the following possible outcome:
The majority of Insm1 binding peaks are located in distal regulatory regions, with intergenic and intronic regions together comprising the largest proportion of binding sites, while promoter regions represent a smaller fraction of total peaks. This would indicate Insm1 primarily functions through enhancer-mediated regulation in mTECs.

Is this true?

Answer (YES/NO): NO